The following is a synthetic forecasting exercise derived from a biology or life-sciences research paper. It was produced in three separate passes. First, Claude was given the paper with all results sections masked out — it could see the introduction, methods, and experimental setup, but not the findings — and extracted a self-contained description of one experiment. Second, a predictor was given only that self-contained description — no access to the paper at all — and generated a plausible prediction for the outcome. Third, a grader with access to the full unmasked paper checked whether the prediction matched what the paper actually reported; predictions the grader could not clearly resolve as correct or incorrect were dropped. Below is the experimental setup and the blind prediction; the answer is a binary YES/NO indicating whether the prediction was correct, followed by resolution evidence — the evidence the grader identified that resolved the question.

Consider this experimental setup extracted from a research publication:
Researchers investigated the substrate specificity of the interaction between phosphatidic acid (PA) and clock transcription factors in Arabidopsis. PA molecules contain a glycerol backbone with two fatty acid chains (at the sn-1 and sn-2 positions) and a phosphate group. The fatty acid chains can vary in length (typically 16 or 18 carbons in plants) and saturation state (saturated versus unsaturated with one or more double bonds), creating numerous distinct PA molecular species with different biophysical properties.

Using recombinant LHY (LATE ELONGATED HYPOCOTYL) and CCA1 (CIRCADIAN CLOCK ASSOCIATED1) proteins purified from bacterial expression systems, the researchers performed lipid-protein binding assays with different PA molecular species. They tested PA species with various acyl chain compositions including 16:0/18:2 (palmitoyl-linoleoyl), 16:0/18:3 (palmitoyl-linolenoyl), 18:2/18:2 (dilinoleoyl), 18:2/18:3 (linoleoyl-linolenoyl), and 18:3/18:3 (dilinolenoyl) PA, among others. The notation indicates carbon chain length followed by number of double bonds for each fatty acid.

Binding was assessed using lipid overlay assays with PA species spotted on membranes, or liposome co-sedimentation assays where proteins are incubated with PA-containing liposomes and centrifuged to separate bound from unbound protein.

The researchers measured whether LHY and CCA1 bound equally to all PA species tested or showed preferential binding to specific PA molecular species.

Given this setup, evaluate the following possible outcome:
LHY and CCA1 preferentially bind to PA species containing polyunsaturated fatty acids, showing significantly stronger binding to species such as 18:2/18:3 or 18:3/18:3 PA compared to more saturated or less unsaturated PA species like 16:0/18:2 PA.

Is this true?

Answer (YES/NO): NO